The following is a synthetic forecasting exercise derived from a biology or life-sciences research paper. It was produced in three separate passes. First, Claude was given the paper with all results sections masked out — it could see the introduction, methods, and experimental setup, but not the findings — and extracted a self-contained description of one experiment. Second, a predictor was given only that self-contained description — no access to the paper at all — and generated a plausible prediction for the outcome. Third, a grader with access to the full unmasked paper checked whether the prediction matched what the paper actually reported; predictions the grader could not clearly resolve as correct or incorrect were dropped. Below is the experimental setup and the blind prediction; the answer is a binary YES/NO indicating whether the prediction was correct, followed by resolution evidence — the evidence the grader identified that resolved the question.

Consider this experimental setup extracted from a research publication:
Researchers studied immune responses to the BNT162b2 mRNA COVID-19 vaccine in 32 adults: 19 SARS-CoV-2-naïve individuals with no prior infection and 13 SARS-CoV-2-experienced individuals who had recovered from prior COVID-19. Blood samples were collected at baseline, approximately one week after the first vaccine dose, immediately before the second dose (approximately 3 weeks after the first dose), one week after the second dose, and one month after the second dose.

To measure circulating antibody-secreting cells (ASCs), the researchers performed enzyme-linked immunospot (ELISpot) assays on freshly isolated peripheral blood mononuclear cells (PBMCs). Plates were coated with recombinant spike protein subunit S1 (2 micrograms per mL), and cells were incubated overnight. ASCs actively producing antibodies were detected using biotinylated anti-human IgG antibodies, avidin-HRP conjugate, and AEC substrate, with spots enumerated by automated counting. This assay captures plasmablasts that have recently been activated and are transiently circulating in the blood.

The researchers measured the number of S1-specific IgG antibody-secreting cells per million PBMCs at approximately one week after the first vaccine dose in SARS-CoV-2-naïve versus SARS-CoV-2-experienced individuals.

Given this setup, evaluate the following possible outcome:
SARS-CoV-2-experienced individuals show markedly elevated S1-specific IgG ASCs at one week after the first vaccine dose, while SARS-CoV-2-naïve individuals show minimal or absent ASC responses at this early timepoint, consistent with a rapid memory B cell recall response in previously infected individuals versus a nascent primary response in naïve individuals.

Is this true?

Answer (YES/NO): YES